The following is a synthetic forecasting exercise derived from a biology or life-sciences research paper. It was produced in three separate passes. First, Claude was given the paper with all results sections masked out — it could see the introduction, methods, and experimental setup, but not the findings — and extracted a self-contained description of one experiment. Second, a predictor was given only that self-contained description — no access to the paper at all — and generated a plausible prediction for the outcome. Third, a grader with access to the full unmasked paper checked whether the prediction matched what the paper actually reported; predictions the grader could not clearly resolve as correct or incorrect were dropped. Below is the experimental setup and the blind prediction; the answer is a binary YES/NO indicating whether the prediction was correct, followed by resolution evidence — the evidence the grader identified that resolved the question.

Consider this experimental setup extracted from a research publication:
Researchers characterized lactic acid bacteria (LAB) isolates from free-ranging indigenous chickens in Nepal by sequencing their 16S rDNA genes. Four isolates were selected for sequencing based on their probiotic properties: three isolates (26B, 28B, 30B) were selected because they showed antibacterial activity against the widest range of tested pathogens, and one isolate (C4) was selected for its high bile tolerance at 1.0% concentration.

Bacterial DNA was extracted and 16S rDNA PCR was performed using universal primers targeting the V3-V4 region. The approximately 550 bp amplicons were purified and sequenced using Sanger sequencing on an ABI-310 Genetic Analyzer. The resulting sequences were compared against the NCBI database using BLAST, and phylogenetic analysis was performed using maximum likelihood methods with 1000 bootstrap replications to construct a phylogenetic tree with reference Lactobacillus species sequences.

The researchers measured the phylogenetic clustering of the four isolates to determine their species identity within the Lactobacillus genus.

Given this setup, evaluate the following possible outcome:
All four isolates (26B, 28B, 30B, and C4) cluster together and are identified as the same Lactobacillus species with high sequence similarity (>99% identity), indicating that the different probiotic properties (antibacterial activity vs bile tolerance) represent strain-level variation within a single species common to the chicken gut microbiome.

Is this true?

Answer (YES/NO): NO